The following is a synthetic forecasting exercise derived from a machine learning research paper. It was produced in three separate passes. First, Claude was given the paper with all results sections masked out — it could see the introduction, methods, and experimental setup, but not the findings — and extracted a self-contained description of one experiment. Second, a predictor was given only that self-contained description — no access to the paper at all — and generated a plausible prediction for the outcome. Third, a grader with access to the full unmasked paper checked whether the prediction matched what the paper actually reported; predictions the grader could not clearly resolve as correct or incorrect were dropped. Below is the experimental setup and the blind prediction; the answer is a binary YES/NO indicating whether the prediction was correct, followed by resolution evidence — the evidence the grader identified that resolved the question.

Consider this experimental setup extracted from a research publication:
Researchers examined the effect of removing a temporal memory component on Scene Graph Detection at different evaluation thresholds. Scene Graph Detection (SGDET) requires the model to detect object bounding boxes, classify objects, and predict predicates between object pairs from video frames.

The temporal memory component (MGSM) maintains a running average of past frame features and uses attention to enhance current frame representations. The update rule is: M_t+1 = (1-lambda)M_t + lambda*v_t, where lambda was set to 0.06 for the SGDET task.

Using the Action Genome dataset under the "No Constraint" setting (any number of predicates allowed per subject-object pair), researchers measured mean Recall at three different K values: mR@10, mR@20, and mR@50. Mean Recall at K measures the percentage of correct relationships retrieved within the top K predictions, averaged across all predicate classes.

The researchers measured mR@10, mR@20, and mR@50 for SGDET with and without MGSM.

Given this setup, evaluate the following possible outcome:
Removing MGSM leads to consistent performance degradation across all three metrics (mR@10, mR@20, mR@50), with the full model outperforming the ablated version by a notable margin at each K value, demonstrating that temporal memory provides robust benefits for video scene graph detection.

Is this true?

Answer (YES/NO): YES